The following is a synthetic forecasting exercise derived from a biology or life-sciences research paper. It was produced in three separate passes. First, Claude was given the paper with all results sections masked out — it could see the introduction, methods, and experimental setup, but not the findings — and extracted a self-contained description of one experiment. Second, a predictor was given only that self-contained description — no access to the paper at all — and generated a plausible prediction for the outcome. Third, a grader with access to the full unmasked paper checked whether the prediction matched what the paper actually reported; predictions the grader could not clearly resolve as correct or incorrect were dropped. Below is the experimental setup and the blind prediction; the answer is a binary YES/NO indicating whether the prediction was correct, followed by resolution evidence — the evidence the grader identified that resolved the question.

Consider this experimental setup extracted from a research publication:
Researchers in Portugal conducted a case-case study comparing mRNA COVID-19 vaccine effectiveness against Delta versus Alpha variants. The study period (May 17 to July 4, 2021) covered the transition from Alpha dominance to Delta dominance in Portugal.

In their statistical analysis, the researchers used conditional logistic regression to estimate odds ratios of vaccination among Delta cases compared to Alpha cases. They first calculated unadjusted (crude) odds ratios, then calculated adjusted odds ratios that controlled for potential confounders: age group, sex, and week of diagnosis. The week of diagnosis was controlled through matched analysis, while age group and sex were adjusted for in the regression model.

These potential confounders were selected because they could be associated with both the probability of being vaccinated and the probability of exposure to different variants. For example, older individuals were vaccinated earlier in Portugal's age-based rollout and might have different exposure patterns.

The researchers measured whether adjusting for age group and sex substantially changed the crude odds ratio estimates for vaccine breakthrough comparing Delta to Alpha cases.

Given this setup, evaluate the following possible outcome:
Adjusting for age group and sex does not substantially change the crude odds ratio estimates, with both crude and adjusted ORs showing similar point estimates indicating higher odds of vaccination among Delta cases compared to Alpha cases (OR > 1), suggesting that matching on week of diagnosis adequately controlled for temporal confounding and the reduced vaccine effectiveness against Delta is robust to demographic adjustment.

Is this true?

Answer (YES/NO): YES